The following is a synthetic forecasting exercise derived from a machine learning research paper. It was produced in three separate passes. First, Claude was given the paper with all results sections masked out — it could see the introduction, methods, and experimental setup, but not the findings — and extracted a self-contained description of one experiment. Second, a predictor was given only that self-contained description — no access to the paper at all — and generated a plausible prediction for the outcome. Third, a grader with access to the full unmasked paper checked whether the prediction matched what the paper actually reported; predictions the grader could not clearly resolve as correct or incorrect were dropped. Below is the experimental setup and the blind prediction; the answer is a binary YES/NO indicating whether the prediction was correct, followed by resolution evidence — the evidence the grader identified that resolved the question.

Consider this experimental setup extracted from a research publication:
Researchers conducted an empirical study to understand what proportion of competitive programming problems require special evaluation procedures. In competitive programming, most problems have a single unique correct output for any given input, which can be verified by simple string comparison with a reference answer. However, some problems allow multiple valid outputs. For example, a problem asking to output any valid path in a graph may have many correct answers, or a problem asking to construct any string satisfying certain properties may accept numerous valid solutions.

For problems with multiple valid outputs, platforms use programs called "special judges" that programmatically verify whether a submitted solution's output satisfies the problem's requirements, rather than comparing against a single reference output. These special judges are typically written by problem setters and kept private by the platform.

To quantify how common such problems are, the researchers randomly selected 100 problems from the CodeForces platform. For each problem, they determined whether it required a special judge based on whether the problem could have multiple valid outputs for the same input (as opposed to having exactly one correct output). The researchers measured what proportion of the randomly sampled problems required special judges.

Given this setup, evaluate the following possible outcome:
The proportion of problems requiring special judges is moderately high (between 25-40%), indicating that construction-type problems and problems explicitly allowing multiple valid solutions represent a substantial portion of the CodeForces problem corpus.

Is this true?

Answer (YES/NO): YES